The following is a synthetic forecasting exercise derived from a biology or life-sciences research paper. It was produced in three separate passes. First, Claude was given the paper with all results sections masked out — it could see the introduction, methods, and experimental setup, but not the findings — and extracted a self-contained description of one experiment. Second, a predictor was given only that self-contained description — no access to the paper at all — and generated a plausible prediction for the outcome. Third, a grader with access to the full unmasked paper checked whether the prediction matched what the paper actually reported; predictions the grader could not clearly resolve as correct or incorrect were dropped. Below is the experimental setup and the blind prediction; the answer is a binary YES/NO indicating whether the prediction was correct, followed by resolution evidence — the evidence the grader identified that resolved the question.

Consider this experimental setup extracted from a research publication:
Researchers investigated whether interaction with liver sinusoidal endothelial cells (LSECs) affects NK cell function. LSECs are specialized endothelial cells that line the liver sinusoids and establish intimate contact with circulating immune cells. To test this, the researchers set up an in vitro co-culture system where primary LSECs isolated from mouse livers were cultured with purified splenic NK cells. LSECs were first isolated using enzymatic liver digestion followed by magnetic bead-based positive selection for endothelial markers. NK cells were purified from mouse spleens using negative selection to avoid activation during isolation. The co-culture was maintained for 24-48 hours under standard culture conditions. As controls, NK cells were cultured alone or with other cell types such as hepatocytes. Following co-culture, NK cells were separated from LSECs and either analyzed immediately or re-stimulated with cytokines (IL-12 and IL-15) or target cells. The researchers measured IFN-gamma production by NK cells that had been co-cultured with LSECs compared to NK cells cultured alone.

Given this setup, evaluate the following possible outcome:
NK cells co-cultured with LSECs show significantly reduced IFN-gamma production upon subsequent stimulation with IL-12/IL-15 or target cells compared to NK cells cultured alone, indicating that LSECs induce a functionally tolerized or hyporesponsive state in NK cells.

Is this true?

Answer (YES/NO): NO